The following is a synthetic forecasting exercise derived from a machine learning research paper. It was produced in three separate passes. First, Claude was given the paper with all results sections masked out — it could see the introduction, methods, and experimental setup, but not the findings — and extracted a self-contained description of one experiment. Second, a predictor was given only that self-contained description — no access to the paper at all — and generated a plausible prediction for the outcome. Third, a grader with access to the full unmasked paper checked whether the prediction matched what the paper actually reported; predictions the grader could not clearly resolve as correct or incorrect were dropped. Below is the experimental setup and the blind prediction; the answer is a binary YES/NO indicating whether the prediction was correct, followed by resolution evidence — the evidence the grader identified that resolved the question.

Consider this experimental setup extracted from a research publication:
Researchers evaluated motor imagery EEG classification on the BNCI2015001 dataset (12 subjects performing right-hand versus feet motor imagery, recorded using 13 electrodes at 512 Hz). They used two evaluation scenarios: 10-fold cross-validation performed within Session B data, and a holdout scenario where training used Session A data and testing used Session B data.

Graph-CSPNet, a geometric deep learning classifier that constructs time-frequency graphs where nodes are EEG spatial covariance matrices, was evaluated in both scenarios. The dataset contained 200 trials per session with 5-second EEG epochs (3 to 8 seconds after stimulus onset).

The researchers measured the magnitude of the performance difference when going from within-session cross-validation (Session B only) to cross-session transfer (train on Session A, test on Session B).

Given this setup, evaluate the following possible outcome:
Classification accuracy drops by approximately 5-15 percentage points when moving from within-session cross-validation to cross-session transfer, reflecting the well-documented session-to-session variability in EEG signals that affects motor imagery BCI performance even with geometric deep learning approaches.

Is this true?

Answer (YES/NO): YES